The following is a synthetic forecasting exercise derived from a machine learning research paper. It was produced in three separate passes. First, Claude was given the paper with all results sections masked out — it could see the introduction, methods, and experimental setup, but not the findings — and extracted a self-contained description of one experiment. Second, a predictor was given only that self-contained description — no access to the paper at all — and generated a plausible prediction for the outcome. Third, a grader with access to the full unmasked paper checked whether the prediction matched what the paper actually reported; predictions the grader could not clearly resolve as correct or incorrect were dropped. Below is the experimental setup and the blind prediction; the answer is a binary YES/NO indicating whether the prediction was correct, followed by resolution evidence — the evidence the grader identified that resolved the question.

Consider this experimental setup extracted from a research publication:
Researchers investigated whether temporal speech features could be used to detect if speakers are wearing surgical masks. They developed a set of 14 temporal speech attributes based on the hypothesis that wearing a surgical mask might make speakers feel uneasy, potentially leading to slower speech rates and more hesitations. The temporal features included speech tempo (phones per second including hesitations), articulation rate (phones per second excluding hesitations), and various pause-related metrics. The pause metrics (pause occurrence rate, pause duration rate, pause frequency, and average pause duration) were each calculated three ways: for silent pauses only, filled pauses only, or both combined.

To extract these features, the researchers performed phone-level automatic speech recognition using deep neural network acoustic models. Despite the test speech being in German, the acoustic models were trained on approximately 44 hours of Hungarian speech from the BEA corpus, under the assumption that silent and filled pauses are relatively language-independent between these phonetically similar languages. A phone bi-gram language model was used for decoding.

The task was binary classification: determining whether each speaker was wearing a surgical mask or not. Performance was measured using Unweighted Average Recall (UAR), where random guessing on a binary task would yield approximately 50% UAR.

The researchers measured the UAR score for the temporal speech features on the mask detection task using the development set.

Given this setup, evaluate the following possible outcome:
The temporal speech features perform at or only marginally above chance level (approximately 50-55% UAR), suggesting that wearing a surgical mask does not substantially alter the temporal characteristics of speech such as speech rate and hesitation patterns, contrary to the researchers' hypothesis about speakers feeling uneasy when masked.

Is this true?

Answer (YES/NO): YES